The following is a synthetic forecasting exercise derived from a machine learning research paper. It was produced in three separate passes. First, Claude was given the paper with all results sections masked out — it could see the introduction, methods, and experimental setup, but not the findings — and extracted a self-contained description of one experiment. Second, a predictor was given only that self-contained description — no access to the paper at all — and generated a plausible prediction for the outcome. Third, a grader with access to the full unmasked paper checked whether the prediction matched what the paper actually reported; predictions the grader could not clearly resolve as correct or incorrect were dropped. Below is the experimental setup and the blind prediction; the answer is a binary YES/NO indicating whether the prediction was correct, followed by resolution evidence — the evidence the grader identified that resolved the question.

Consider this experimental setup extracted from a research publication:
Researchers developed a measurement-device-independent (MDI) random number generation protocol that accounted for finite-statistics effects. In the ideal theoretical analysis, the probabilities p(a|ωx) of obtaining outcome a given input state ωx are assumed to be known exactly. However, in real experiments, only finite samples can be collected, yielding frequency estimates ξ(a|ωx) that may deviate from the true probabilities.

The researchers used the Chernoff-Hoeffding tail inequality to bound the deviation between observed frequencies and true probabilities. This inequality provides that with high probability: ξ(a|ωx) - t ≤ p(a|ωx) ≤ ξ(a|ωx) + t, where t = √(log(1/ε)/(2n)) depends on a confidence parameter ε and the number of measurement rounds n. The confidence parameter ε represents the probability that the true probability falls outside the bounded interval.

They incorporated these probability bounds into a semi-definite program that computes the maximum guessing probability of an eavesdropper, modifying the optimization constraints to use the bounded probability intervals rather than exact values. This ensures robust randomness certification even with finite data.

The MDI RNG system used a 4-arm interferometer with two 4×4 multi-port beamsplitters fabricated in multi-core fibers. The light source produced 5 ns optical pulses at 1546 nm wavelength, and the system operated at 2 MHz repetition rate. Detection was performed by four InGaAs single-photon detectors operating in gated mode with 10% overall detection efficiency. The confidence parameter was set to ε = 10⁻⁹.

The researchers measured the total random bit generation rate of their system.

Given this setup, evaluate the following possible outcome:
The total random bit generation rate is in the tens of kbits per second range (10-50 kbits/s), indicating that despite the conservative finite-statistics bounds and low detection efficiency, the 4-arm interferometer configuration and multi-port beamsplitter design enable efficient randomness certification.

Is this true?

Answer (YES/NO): NO